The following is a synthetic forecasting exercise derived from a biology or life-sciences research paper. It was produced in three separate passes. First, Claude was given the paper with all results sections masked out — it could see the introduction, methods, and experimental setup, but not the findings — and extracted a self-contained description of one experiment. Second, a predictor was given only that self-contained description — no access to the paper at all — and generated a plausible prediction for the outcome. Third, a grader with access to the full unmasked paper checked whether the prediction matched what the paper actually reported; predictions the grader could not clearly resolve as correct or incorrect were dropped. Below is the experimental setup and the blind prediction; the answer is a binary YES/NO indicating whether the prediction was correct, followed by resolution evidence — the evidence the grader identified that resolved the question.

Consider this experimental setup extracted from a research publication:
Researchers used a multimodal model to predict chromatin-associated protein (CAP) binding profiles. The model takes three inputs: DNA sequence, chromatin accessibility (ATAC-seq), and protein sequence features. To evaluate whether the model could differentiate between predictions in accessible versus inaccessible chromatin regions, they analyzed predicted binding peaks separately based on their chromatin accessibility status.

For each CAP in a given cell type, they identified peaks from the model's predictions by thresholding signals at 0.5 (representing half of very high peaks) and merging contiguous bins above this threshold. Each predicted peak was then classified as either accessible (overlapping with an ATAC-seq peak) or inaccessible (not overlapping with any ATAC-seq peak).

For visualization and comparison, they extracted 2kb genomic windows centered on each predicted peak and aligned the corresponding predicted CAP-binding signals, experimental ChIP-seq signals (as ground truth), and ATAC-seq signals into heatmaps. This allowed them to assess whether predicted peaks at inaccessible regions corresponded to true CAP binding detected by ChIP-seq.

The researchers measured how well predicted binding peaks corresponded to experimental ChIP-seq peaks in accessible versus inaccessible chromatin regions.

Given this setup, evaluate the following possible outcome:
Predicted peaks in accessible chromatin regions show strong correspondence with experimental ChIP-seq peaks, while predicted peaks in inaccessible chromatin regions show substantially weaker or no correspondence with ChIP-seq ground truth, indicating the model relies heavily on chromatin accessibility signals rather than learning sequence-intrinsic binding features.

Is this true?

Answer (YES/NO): NO